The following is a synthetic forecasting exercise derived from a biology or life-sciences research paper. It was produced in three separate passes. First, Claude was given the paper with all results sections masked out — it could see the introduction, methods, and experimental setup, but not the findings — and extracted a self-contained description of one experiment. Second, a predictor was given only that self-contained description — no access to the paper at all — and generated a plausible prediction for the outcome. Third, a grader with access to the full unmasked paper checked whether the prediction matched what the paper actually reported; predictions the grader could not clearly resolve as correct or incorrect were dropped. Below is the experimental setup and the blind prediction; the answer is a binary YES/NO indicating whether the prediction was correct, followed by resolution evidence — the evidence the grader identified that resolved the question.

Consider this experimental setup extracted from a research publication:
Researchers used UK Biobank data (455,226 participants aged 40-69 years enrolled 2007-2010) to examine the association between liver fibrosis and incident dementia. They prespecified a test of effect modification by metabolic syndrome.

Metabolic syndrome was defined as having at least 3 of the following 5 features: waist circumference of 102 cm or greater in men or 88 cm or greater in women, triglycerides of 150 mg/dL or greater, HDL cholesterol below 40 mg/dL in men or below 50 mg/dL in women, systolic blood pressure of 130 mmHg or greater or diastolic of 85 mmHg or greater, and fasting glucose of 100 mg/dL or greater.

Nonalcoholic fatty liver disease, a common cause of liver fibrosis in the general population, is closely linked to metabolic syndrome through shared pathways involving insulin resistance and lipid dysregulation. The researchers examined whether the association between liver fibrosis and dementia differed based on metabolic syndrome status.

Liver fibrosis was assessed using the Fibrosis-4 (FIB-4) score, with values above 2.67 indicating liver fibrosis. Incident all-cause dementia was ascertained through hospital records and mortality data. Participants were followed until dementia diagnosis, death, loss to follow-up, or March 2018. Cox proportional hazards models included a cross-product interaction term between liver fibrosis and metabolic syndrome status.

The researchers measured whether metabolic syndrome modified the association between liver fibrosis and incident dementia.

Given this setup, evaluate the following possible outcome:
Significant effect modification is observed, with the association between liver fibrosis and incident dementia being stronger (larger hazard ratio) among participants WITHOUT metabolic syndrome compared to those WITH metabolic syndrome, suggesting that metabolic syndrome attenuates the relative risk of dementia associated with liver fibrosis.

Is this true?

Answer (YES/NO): NO